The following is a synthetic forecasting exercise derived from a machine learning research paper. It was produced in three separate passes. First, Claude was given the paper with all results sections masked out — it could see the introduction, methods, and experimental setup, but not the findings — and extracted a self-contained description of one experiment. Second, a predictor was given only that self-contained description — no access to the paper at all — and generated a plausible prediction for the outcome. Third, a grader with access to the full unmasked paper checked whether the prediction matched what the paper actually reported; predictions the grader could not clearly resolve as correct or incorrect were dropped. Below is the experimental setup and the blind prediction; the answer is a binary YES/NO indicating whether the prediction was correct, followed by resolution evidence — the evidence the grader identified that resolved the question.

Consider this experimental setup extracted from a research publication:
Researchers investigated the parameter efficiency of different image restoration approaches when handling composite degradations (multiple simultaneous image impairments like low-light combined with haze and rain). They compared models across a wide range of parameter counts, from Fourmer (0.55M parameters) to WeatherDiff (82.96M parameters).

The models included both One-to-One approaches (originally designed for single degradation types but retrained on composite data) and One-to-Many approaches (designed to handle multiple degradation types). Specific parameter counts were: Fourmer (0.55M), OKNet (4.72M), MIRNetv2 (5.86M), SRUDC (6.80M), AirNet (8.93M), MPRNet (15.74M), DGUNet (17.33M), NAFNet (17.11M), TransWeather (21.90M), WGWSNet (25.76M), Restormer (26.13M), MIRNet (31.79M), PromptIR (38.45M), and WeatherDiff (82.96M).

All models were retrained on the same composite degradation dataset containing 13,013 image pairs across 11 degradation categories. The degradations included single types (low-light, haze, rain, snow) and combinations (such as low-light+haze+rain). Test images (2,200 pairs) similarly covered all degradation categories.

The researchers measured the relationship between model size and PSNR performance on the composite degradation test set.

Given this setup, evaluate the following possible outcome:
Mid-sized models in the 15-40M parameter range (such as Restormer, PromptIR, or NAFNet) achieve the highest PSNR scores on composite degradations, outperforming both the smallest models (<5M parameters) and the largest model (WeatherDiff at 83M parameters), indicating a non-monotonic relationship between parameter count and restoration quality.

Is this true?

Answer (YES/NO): NO